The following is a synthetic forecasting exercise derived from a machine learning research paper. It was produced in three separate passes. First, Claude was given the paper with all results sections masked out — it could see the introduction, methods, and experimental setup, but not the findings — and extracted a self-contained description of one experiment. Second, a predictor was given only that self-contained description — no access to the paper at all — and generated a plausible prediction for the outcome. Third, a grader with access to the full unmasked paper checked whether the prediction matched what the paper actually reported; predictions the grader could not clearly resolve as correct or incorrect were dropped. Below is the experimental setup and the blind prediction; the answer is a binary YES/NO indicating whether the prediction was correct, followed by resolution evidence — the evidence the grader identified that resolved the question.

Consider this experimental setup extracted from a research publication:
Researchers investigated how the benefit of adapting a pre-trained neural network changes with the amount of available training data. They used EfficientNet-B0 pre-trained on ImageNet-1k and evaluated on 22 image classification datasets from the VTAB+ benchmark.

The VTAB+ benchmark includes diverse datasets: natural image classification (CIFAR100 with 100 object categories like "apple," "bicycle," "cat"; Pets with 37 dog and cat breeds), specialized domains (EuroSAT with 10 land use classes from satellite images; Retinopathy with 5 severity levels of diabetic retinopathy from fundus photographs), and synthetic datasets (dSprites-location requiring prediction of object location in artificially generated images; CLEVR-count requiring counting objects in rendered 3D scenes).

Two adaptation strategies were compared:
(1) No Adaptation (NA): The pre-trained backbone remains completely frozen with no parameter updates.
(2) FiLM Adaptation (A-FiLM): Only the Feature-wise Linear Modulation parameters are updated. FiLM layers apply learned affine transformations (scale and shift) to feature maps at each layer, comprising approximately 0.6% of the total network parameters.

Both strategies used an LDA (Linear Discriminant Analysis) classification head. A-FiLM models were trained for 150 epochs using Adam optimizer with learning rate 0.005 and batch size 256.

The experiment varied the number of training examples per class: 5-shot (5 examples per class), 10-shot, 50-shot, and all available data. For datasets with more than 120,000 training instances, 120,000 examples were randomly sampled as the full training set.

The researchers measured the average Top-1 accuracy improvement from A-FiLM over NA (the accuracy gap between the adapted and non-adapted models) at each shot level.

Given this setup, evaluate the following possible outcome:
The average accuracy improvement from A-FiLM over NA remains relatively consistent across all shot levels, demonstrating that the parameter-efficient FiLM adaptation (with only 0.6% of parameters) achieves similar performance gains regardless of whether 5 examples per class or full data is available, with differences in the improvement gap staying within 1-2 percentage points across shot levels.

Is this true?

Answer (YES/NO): NO